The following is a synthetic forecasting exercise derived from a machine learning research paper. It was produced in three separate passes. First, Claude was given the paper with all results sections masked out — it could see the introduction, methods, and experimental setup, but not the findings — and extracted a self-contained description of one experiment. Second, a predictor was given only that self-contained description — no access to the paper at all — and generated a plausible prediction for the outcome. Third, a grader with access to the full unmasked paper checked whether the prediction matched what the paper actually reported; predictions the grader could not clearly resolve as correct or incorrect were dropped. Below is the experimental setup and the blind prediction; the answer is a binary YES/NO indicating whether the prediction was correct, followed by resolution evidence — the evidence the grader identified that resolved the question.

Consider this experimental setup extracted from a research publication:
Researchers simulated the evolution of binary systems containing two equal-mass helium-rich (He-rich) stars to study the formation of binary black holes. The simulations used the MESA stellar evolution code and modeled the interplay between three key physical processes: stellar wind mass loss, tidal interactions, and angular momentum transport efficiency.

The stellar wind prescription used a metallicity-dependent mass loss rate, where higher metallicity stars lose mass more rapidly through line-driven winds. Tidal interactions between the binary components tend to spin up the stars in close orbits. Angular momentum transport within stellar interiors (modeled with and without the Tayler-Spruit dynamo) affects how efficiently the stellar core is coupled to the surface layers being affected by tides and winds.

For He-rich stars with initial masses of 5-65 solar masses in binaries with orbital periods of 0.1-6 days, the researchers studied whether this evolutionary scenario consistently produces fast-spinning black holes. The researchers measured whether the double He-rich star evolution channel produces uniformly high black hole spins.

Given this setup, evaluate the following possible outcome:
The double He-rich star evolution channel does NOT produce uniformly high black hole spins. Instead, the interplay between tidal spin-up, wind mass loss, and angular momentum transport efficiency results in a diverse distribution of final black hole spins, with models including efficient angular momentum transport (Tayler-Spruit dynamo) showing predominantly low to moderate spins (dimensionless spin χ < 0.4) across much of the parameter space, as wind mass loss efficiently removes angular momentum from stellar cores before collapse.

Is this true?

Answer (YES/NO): YES